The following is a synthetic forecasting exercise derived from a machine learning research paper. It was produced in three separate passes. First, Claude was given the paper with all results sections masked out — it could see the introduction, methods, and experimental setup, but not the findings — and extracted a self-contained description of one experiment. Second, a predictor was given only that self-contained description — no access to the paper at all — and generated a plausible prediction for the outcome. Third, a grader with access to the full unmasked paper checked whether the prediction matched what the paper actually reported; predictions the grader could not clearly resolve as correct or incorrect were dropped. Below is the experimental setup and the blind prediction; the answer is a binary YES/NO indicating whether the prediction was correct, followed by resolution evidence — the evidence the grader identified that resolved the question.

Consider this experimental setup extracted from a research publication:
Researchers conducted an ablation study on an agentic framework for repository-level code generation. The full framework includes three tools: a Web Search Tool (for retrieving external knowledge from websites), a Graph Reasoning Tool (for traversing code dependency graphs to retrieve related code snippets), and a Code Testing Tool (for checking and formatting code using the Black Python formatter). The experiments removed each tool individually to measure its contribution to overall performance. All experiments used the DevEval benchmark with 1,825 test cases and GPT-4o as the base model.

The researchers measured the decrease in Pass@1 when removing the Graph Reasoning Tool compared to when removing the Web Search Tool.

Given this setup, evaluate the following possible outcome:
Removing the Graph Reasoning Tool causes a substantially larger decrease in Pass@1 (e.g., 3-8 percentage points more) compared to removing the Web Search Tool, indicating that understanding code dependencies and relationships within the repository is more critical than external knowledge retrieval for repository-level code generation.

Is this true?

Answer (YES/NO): YES